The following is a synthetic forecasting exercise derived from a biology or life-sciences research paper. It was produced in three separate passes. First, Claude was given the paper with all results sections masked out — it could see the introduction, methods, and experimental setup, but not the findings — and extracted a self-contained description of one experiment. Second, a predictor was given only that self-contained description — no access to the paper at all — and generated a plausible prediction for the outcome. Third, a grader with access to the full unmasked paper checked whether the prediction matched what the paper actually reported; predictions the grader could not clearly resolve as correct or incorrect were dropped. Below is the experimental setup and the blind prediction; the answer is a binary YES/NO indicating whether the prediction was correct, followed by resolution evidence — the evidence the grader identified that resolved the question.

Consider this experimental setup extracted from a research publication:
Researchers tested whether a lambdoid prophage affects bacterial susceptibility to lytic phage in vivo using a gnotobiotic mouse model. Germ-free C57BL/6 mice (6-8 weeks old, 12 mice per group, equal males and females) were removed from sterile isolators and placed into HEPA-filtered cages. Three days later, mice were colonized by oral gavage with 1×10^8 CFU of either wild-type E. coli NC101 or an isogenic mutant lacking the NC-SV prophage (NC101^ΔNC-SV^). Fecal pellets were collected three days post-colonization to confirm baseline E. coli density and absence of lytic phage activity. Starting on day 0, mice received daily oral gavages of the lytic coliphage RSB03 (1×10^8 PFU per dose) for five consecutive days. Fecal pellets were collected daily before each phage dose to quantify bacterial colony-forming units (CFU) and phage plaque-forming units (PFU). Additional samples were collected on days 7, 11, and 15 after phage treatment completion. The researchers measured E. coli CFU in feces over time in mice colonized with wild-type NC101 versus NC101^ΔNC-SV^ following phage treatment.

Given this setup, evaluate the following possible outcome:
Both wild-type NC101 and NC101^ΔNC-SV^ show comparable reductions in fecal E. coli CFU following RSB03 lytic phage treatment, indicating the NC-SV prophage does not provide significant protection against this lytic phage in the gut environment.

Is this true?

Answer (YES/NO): NO